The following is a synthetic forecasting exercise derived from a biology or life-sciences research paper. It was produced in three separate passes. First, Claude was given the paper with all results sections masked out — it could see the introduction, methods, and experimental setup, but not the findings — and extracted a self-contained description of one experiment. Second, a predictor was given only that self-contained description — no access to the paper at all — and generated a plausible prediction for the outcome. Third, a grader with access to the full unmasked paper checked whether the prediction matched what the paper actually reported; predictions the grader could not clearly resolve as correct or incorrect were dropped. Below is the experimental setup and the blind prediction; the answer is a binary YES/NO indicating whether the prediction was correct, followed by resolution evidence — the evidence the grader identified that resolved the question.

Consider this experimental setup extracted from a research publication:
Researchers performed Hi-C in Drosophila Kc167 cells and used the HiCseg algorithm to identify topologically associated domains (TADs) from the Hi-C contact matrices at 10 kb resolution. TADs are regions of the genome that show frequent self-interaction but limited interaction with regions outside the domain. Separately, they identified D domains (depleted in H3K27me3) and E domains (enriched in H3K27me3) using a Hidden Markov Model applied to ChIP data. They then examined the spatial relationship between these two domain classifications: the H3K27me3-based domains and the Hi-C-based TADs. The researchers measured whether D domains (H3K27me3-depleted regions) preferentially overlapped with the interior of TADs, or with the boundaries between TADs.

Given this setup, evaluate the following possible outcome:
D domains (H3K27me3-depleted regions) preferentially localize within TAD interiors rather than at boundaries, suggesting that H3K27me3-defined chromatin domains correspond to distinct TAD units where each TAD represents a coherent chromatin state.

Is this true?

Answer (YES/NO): NO